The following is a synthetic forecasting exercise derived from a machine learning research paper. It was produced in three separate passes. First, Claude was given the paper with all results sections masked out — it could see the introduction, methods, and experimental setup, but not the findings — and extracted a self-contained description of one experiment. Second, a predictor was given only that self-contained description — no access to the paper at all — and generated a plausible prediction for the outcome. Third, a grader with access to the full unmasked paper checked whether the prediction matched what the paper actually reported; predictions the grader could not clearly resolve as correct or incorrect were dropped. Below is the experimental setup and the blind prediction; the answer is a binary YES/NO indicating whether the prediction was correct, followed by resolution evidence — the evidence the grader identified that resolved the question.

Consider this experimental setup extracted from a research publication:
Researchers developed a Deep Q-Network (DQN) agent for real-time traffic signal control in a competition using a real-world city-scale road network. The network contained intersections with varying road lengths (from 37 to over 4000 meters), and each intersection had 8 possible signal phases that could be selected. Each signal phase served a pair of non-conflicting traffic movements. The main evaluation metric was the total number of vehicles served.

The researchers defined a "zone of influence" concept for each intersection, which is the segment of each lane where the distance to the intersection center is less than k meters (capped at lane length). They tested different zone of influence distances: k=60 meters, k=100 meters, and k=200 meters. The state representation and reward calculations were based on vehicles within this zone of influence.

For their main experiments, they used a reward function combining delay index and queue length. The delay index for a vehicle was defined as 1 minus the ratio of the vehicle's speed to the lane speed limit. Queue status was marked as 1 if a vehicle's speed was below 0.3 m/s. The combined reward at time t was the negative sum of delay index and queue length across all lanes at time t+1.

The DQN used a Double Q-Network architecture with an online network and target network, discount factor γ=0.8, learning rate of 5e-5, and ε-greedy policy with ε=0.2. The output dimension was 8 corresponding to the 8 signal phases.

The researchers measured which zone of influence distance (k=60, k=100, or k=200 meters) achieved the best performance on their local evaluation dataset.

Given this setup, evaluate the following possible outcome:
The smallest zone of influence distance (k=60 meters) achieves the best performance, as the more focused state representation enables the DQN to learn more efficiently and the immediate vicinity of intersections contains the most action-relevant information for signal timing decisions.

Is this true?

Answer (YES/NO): NO